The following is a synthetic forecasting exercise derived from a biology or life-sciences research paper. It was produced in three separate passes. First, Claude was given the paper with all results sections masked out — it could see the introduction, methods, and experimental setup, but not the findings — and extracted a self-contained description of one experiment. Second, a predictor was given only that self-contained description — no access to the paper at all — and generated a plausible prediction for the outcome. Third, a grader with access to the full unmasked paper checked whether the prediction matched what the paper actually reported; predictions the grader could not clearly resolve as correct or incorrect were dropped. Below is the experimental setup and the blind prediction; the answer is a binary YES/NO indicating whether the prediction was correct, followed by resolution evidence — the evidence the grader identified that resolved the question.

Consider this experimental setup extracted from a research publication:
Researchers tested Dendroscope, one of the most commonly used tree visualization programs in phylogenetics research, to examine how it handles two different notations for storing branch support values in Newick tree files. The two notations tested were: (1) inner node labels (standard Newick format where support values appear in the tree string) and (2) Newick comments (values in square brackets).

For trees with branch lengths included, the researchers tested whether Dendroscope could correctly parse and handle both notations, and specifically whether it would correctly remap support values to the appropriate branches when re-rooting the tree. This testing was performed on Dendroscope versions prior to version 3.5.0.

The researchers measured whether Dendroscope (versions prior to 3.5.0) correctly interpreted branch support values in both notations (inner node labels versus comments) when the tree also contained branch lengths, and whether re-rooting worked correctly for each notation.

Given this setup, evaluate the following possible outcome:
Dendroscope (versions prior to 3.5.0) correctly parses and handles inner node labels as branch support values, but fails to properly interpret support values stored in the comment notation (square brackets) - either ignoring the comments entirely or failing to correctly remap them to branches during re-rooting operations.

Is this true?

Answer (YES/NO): NO